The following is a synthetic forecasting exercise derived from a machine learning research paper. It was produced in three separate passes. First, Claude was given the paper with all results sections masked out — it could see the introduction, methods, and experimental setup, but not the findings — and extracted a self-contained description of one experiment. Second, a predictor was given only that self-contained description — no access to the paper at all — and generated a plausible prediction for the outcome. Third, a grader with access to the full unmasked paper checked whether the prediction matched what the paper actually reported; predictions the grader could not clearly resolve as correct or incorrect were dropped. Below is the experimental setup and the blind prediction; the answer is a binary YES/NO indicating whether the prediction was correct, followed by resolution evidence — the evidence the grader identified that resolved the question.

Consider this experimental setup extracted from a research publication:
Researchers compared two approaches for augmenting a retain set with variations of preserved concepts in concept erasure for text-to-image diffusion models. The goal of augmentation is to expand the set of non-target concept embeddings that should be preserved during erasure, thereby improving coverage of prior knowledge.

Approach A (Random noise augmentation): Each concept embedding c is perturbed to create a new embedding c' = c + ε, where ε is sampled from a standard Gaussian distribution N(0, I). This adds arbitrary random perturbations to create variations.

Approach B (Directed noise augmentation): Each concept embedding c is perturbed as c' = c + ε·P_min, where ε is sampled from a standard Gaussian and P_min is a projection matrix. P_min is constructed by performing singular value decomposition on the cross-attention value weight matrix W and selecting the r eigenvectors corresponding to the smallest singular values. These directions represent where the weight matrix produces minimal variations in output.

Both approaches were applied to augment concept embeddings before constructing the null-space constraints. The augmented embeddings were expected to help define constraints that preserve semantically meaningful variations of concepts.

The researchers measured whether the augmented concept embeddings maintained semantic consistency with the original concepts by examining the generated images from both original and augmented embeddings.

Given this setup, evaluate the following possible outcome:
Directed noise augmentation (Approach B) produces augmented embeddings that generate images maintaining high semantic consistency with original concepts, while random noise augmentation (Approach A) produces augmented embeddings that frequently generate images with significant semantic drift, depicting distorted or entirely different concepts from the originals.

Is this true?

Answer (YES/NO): YES